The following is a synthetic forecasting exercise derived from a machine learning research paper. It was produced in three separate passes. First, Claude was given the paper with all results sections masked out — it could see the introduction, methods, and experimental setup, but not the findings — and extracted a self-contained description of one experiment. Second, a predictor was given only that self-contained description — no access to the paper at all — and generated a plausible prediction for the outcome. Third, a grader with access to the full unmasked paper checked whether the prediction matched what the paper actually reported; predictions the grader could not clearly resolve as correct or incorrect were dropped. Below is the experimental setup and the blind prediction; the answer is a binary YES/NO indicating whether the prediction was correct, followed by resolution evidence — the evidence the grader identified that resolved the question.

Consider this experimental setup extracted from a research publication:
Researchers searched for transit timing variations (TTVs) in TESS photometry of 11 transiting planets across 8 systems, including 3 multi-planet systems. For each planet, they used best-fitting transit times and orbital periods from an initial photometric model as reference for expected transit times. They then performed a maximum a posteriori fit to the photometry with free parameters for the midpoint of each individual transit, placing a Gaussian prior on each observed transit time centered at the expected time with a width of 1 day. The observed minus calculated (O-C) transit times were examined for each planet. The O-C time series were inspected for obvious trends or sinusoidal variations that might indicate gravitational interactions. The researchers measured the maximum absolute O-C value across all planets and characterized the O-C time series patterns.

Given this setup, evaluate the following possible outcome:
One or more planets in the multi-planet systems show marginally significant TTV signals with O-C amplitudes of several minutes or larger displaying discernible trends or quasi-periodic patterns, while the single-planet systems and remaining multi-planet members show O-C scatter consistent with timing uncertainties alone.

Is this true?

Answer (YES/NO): NO